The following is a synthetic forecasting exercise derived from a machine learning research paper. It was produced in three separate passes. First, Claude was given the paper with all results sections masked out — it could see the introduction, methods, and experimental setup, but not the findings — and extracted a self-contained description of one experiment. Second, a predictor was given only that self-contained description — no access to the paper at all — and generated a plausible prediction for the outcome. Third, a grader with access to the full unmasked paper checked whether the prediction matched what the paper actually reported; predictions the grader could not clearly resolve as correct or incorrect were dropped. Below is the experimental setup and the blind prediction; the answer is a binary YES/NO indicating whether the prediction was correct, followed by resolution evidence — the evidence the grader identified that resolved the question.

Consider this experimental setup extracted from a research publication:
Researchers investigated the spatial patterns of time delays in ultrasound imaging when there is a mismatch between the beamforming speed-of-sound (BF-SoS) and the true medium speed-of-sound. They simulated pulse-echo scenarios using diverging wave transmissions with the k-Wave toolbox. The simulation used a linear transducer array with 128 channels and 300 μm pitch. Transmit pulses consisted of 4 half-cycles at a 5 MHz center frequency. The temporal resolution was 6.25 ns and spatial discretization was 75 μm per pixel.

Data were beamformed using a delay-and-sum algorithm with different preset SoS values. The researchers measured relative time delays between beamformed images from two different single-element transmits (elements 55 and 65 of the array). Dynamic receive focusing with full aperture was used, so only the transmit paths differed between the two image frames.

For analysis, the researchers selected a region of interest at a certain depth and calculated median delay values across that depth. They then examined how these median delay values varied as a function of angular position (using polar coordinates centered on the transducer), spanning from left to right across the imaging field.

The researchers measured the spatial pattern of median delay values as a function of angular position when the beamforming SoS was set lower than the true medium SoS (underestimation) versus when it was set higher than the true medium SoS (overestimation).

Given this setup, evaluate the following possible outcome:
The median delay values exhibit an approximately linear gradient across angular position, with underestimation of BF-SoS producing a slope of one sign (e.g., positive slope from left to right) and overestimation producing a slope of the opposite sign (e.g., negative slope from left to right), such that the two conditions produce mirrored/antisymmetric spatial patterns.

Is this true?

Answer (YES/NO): YES